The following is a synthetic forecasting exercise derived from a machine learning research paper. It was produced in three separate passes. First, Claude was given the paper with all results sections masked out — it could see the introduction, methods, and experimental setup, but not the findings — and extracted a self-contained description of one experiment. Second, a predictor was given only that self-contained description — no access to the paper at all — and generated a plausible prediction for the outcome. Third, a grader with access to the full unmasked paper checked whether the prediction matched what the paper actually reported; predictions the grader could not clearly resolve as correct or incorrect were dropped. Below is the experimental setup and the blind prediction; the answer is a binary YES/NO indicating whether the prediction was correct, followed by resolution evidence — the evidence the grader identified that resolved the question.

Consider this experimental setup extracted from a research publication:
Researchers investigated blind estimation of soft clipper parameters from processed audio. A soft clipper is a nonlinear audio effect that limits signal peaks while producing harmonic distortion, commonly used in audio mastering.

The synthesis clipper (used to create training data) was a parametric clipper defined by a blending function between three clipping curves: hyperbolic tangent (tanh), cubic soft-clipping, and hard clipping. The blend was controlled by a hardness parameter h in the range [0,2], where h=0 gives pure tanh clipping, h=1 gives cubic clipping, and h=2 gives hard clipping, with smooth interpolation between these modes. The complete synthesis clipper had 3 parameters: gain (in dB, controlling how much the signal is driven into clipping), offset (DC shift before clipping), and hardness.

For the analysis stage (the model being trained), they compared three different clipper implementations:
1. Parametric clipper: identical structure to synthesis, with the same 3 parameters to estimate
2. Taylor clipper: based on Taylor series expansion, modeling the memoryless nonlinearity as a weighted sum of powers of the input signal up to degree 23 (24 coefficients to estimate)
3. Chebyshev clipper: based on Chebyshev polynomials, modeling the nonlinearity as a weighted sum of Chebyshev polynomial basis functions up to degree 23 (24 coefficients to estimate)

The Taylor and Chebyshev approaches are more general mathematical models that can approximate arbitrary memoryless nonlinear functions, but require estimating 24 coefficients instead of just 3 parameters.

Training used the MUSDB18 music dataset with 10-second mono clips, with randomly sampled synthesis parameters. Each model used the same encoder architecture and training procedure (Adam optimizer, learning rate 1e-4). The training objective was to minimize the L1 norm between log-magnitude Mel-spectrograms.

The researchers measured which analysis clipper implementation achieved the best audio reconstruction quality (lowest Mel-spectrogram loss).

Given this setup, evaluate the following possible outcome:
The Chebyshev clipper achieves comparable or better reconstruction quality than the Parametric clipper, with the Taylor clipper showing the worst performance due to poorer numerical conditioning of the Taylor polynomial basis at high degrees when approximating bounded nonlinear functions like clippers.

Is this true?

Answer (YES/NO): NO